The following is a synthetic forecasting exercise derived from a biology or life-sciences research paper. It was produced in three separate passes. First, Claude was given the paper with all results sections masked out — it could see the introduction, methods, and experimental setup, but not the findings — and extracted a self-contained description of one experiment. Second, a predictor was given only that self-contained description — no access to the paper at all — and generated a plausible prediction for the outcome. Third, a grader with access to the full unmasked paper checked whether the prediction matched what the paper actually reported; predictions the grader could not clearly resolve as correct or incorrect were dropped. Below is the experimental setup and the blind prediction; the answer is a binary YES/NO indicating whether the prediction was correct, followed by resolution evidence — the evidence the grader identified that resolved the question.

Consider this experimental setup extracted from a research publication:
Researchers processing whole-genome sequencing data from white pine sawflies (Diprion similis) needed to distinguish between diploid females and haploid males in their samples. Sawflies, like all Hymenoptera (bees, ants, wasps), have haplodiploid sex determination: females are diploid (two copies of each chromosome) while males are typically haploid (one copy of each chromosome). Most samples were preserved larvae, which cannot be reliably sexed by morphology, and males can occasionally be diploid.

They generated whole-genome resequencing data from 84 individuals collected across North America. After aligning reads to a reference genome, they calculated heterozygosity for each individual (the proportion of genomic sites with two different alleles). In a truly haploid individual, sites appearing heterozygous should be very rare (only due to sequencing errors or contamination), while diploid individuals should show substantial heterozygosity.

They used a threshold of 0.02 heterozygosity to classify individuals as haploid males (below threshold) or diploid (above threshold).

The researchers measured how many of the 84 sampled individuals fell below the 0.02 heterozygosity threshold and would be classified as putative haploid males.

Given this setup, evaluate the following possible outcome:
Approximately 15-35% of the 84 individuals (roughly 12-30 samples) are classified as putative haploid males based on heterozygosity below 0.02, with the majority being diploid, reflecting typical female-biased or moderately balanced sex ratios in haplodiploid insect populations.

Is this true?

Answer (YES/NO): YES